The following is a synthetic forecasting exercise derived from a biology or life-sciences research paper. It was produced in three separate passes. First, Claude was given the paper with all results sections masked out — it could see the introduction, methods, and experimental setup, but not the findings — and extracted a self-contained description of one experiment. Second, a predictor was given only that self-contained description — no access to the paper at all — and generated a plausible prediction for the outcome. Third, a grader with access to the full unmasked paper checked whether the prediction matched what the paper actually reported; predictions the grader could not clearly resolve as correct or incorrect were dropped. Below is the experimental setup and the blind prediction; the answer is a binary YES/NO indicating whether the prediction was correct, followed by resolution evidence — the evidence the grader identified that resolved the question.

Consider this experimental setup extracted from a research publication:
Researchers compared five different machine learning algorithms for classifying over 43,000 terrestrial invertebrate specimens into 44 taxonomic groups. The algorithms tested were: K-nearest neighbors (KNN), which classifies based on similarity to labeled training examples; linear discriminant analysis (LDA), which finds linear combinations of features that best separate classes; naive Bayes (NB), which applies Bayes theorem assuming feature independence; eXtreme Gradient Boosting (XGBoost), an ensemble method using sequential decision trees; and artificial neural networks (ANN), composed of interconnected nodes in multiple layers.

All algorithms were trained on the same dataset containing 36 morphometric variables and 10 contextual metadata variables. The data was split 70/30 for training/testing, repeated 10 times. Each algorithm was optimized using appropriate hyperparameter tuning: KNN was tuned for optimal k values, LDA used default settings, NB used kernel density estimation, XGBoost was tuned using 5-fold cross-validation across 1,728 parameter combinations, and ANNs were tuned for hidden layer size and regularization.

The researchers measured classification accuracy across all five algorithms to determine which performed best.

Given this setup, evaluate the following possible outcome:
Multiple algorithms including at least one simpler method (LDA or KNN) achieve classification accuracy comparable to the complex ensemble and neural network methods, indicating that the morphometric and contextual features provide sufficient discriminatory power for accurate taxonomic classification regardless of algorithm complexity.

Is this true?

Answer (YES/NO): NO